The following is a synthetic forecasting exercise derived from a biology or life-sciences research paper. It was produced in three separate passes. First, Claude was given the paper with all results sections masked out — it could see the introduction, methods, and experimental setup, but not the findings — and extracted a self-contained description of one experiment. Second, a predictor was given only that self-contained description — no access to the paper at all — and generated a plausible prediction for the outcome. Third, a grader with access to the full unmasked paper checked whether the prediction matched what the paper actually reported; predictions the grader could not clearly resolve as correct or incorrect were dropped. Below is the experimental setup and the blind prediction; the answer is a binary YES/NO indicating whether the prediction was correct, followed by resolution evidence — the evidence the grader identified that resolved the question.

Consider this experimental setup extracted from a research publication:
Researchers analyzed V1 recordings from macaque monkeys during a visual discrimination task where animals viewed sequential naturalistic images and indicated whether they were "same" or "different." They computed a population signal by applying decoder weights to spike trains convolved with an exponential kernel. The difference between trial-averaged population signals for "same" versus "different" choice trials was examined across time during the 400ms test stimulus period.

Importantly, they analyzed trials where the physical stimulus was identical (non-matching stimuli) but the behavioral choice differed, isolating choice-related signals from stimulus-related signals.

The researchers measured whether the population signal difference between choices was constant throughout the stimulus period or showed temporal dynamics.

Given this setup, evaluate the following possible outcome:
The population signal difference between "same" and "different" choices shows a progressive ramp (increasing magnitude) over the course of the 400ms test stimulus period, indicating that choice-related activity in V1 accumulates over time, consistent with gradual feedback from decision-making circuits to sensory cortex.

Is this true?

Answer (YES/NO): NO